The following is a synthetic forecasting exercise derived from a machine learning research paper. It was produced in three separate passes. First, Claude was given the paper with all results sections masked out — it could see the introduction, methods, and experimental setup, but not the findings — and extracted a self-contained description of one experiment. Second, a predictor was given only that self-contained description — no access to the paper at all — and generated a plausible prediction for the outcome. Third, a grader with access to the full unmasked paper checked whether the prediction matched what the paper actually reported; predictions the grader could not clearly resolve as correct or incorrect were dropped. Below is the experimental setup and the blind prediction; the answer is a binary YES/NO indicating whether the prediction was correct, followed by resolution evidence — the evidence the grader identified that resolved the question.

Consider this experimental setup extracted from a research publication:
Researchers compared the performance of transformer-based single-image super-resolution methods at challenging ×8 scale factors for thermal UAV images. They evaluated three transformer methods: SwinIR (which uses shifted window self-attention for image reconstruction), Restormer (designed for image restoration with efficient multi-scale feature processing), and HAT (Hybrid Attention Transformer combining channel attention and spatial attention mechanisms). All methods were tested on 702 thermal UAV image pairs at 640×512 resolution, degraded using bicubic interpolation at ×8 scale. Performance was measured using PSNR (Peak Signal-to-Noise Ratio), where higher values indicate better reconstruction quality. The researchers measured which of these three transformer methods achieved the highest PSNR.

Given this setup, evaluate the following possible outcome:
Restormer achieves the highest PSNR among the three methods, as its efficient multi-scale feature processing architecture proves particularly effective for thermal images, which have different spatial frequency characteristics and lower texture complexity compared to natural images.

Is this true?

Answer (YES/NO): YES